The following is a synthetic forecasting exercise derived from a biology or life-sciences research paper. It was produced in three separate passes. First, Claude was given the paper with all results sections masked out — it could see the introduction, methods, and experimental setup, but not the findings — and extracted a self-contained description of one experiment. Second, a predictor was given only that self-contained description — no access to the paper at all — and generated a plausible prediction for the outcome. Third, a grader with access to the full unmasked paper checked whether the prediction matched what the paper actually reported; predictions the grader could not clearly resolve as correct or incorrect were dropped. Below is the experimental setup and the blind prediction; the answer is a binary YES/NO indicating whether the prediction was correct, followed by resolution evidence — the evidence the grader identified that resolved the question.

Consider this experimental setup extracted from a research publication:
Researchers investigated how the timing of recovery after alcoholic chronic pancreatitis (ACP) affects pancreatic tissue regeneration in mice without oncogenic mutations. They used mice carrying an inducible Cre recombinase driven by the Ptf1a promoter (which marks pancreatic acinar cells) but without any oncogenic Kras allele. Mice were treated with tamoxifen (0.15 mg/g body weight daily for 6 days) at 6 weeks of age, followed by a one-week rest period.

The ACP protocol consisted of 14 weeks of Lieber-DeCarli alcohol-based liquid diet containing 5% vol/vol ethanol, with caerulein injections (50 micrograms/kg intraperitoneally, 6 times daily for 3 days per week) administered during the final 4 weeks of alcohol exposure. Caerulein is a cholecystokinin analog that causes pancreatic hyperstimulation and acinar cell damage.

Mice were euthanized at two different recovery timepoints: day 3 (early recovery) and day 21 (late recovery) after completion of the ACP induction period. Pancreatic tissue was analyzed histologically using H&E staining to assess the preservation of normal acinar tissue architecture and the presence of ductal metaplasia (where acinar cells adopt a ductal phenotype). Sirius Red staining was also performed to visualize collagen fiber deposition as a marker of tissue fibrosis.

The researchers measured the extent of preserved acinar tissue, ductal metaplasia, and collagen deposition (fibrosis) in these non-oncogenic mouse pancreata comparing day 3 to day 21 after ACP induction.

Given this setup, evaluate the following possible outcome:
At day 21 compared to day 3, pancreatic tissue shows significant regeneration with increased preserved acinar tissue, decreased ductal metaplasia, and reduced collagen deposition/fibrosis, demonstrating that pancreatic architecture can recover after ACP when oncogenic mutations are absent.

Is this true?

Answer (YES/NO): YES